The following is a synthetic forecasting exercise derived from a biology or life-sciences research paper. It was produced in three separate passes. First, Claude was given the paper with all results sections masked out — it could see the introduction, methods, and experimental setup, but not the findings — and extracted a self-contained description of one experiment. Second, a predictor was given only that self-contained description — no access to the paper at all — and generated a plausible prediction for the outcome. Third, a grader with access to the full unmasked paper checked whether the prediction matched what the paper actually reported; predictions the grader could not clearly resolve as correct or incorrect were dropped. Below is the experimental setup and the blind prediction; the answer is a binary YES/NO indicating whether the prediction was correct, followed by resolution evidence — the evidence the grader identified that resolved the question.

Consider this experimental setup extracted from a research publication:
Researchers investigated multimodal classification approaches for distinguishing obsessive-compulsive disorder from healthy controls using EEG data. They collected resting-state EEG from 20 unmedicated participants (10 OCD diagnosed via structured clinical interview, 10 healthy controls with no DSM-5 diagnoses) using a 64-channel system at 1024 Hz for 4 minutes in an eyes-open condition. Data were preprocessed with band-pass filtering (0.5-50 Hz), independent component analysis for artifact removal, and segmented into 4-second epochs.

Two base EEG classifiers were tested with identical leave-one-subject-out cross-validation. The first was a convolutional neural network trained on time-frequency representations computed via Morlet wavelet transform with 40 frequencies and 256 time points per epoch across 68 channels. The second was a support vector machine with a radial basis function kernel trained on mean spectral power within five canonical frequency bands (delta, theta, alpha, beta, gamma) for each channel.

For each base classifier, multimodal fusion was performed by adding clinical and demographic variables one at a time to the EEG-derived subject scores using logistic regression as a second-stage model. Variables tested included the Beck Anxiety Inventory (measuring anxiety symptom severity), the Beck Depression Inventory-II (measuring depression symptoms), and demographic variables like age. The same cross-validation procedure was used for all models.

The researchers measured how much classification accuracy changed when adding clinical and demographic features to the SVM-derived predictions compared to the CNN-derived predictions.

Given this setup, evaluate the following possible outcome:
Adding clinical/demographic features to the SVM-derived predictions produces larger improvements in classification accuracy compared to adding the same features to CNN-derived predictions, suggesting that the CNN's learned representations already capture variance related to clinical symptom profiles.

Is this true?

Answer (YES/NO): YES